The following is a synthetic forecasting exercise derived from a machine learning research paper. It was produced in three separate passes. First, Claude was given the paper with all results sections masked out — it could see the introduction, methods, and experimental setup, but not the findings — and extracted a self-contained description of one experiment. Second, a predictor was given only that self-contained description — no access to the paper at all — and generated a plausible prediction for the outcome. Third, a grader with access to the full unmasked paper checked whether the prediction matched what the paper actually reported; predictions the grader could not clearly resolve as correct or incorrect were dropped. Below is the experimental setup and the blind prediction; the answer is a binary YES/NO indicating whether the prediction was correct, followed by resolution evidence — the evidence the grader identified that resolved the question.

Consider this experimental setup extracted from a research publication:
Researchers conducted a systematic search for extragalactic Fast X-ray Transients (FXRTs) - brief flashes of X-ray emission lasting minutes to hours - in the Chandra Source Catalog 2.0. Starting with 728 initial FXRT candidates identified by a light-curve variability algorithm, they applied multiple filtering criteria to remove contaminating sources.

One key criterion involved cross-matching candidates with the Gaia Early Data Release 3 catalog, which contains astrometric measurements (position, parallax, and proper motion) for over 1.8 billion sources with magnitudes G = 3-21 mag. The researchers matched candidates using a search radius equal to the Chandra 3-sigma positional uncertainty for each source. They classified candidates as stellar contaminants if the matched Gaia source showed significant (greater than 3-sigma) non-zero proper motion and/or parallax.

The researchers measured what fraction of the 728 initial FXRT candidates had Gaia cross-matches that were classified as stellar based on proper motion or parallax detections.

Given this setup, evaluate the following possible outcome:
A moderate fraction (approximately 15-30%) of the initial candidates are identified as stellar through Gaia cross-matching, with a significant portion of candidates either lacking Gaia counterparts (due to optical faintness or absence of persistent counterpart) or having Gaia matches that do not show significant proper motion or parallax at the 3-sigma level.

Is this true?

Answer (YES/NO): NO